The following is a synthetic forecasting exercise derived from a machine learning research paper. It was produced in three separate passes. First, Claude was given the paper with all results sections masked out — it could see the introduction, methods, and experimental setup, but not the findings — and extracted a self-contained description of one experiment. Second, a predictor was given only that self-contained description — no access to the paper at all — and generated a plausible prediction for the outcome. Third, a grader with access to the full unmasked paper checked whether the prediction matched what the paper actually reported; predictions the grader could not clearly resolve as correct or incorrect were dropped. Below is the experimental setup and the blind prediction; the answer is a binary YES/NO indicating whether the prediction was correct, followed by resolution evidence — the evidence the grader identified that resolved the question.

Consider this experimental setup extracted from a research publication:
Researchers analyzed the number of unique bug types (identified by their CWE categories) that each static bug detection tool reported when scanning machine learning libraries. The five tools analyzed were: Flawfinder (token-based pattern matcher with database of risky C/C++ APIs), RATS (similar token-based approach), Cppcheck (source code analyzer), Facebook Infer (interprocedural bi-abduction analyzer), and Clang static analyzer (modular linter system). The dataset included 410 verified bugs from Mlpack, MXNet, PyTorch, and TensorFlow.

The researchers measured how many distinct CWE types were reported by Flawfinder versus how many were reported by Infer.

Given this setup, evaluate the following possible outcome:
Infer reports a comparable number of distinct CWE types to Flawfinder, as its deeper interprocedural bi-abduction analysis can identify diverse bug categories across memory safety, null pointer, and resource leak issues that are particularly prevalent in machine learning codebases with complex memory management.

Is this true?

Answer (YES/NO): NO